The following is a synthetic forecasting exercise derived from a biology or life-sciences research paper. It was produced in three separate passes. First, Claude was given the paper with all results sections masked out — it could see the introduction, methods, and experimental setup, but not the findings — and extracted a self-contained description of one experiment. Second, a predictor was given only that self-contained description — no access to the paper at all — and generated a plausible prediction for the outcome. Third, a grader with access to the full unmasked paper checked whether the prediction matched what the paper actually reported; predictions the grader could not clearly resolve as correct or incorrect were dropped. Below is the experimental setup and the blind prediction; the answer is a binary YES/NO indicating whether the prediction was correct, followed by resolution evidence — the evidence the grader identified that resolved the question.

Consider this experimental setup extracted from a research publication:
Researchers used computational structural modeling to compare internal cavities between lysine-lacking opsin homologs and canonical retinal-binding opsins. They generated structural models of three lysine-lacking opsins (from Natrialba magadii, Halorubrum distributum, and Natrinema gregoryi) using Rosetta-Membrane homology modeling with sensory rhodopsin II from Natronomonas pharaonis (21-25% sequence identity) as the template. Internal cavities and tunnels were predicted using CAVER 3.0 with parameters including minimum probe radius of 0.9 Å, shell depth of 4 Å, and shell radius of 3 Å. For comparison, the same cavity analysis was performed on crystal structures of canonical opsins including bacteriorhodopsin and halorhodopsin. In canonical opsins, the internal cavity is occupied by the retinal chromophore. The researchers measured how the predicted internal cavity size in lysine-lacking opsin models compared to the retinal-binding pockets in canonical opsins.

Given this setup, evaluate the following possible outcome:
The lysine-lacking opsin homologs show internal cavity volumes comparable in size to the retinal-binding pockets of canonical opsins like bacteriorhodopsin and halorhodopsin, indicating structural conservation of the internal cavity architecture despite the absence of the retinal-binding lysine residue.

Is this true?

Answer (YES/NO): NO